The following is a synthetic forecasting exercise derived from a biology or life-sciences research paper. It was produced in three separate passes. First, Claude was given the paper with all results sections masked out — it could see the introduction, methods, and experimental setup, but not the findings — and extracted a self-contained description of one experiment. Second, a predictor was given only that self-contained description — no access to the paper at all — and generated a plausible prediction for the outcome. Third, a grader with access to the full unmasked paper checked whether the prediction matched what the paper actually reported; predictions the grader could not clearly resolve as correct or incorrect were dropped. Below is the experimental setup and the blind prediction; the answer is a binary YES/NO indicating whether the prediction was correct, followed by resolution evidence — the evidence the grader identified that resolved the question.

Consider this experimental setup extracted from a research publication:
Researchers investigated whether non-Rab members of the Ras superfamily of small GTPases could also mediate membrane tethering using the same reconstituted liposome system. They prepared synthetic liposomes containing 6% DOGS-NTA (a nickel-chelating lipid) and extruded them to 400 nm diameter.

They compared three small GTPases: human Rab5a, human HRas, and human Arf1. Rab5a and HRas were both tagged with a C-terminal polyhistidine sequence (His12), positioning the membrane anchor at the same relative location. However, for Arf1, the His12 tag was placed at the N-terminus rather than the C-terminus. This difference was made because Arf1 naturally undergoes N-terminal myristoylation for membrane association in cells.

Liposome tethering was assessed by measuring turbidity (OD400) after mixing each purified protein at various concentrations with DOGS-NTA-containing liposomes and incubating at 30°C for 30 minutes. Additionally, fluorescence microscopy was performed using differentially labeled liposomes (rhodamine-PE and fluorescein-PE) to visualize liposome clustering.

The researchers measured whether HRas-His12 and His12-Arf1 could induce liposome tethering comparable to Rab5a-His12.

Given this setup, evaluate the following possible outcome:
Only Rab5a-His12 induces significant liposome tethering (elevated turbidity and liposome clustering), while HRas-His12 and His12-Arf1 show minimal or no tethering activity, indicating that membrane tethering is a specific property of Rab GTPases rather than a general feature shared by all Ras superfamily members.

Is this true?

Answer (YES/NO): YES